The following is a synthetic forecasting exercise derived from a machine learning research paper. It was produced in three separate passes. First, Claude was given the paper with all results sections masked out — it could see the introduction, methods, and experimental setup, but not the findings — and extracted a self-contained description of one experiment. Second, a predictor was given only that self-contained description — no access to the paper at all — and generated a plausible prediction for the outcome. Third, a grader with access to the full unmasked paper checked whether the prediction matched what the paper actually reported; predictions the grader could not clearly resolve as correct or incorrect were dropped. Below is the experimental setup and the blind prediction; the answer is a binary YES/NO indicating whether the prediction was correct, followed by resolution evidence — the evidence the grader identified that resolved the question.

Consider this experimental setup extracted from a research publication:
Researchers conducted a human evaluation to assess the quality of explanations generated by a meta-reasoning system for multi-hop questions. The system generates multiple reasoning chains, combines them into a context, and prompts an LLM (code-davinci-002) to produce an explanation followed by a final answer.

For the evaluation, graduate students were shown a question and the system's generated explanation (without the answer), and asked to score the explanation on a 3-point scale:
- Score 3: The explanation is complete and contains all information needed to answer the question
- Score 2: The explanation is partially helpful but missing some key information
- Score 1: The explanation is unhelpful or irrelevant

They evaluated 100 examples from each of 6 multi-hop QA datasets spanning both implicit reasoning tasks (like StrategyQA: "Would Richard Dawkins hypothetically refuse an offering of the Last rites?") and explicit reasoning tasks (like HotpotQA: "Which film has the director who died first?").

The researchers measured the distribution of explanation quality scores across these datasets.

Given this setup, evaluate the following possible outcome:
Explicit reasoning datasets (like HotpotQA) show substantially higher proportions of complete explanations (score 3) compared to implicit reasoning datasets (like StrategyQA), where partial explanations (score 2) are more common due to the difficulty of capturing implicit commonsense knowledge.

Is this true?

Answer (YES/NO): NO